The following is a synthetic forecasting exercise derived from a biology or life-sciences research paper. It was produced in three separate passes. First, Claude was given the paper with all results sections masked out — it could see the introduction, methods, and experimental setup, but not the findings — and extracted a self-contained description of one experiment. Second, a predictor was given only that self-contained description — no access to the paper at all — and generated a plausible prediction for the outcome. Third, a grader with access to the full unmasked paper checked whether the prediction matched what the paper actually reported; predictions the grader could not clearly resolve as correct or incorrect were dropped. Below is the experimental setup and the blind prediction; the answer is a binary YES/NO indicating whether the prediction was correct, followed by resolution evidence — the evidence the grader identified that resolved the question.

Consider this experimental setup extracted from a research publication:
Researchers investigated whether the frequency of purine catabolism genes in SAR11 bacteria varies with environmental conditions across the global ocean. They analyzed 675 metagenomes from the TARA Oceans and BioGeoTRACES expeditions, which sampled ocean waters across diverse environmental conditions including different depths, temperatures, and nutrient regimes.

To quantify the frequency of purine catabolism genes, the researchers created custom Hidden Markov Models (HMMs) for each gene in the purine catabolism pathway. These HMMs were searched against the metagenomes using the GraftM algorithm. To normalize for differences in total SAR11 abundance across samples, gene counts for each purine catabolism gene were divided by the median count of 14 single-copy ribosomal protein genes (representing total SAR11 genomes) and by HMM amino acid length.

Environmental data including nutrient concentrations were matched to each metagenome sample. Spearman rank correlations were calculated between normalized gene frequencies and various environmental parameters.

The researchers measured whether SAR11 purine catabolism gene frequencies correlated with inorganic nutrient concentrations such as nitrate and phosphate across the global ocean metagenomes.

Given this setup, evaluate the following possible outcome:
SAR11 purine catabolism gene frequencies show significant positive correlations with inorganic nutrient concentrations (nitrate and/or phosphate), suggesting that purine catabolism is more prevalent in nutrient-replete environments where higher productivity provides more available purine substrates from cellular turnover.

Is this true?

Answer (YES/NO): YES